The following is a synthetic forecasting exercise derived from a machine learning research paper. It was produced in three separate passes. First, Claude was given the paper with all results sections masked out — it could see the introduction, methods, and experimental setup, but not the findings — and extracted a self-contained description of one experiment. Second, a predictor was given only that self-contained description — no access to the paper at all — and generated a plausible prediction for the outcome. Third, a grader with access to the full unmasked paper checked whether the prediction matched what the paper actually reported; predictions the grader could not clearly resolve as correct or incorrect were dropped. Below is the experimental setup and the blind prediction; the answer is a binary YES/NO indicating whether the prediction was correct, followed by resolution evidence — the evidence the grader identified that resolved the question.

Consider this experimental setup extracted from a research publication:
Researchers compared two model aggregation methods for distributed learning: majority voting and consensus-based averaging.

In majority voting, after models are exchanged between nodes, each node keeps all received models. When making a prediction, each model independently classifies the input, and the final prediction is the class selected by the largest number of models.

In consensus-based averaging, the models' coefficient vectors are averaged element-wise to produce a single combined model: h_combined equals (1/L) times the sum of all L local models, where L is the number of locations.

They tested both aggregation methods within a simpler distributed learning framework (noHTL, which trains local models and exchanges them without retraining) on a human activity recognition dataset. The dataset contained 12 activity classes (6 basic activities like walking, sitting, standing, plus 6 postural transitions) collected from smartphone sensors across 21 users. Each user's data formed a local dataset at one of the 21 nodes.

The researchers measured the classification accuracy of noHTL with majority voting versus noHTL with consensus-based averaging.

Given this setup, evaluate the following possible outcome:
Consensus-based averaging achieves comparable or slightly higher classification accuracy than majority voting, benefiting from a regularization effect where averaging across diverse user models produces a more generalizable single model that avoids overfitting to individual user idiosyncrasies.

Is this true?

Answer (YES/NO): YES